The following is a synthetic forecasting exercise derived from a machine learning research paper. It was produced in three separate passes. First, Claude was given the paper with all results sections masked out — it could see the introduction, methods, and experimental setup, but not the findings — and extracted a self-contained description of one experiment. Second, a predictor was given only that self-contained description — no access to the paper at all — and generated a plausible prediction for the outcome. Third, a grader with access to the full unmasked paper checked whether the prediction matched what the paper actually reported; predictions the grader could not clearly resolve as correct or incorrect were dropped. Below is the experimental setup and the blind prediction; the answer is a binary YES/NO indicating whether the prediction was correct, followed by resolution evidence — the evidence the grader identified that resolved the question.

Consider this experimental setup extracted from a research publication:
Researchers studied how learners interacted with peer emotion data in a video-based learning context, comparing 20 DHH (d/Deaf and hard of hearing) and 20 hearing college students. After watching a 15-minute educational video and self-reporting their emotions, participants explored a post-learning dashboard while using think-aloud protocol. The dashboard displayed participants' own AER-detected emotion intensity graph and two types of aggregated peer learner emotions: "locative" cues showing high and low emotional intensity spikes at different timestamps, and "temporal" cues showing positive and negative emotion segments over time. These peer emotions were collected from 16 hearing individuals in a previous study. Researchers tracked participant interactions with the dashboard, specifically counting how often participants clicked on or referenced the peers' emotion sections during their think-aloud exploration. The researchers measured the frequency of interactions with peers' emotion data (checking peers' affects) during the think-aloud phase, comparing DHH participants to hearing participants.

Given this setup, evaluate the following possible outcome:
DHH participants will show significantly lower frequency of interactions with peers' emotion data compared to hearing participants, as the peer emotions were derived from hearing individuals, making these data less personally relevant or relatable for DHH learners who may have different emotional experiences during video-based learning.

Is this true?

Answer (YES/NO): YES